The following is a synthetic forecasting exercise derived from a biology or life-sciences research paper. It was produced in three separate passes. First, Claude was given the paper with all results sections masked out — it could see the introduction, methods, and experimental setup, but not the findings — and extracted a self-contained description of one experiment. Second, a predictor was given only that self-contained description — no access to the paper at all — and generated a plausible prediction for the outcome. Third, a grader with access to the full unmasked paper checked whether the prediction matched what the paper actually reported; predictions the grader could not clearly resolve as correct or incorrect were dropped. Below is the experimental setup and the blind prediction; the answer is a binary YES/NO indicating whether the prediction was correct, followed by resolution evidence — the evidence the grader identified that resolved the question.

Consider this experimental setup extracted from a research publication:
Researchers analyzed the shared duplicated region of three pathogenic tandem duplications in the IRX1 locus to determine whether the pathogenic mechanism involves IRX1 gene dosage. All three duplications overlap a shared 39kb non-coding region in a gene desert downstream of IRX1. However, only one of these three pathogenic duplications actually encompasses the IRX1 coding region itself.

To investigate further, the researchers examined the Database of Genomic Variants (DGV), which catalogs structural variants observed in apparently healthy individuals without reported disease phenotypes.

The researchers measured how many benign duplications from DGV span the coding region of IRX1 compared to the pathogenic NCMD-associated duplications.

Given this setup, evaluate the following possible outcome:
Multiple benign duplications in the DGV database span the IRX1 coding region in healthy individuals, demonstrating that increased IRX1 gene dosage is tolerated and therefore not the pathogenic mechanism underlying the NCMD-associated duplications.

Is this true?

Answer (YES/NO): YES